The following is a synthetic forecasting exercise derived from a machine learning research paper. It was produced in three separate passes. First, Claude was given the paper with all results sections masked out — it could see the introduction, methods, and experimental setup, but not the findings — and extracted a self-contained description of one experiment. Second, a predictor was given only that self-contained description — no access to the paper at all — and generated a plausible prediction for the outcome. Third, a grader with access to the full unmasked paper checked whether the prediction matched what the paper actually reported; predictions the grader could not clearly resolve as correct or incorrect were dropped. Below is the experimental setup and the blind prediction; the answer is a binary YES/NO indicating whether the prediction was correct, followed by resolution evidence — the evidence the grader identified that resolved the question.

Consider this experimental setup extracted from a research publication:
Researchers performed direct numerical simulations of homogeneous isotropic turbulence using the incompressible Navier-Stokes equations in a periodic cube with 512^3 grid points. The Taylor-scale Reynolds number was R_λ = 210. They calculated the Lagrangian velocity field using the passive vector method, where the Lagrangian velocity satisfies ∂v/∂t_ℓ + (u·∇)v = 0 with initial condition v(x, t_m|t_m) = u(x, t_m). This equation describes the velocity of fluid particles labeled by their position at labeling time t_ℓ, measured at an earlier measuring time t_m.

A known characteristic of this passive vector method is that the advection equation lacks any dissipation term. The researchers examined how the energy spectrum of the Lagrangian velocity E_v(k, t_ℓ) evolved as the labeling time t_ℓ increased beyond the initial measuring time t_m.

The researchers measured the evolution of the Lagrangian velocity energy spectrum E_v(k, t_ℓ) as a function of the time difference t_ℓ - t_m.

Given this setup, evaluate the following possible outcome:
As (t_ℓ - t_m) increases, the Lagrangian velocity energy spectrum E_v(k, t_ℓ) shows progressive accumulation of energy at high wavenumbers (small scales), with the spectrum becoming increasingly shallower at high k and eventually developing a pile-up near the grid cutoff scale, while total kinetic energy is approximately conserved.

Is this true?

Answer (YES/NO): NO